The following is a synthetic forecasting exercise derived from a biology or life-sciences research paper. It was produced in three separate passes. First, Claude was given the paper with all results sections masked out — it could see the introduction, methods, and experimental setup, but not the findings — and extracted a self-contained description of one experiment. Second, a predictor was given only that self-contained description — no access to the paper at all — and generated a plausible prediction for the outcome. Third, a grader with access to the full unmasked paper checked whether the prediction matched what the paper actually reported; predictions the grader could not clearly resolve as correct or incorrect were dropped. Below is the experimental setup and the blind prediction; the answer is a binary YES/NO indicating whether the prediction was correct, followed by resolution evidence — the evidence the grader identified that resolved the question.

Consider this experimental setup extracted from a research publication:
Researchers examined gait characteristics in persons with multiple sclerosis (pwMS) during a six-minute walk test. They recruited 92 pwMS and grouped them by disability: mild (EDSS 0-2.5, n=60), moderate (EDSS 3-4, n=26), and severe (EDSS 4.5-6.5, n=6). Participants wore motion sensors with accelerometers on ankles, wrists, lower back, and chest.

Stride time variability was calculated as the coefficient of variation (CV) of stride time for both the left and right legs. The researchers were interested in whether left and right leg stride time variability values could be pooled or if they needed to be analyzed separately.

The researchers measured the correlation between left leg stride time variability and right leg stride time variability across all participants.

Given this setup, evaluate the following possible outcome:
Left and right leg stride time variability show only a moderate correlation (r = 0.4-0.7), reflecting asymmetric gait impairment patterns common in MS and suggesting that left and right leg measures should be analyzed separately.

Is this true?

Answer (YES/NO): NO